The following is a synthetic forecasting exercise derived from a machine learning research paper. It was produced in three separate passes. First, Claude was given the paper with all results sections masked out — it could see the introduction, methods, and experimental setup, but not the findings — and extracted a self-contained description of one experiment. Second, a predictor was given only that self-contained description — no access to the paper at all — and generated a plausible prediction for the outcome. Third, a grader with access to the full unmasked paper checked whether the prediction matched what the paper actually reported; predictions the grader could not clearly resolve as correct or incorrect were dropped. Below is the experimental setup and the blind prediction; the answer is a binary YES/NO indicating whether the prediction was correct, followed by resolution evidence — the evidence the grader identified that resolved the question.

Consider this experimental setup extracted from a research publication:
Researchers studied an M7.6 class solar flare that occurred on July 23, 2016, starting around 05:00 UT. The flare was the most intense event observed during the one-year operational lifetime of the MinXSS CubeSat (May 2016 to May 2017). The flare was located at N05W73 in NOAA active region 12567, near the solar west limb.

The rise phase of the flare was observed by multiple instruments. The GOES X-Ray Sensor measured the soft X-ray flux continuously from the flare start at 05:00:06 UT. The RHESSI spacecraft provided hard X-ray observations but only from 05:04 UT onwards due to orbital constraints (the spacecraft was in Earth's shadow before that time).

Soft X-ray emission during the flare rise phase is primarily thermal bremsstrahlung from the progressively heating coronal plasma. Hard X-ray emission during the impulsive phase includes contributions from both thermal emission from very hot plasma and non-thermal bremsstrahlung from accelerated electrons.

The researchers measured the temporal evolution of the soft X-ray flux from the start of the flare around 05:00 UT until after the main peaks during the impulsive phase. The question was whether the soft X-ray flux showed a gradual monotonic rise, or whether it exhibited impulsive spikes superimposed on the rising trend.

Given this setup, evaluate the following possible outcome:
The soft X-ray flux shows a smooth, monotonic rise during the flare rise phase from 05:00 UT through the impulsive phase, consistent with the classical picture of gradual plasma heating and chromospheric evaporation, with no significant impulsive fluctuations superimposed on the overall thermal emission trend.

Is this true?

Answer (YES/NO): YES